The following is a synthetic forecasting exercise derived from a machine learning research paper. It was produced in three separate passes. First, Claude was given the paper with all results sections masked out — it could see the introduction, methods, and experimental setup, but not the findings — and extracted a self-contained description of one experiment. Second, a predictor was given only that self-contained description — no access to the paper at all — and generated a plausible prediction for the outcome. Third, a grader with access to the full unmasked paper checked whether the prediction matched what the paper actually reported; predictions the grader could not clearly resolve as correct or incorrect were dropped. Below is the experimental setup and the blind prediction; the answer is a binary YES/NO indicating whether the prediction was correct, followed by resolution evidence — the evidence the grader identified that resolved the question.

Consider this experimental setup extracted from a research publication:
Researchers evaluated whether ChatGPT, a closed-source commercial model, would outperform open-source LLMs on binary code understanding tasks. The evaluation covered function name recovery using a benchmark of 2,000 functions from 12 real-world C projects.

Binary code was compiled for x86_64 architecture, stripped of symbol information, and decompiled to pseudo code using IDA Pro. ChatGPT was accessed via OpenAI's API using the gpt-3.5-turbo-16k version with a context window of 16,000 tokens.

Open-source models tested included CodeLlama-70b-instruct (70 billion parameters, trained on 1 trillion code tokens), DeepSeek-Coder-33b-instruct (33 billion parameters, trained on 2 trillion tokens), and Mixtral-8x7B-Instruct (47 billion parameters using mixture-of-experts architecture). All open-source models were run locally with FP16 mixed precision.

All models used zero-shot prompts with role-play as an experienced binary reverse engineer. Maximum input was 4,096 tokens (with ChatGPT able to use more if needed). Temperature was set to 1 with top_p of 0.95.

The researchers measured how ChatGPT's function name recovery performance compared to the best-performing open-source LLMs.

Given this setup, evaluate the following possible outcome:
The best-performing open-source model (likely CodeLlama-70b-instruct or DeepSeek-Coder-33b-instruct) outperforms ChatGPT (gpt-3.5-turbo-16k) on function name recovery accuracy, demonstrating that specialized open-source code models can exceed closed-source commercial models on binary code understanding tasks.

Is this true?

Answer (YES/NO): YES